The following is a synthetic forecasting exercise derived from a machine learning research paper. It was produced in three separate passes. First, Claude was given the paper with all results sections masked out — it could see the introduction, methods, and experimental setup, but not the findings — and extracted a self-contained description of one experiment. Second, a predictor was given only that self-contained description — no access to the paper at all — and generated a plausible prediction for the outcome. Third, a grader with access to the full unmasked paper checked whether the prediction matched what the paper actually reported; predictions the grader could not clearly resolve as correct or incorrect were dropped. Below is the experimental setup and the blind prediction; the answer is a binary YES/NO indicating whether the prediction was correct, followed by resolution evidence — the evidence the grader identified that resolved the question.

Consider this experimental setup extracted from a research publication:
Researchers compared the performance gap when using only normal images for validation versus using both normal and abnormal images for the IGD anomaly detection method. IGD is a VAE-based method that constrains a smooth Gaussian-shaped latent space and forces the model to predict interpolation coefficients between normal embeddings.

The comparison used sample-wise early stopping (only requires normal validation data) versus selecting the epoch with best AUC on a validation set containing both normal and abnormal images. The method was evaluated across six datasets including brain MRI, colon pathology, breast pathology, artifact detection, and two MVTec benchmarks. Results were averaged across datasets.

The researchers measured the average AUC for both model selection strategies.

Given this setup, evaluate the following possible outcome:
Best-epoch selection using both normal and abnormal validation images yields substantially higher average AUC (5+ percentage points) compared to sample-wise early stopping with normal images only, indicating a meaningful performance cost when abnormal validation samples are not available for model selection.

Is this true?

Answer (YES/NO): NO